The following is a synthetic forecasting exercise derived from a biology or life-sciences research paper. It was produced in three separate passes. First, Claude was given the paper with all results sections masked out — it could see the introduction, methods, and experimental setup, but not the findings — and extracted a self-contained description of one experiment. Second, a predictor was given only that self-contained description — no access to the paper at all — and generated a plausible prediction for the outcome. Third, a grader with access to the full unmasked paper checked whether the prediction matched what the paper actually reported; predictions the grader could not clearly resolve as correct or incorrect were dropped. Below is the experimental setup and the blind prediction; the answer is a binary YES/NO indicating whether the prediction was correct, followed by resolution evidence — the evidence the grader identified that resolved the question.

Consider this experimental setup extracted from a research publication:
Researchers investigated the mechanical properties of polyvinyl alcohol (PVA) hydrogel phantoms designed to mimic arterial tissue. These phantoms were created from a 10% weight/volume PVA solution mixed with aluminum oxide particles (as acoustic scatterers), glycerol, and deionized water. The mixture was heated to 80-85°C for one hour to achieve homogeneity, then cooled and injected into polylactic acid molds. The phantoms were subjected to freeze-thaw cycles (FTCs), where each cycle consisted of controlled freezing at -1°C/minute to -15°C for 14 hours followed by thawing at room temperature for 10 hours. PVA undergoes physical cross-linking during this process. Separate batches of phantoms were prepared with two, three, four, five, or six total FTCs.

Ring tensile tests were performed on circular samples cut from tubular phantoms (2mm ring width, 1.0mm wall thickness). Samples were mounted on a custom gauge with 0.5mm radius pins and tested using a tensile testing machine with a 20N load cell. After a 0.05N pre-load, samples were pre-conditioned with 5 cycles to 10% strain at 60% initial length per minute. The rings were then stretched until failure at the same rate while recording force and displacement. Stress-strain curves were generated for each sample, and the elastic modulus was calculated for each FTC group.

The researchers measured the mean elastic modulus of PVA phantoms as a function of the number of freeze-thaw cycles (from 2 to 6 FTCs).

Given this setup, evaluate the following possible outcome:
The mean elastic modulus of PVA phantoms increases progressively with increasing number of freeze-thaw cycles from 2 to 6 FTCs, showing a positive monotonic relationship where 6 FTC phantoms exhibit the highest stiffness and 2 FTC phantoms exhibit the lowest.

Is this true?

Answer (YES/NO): YES